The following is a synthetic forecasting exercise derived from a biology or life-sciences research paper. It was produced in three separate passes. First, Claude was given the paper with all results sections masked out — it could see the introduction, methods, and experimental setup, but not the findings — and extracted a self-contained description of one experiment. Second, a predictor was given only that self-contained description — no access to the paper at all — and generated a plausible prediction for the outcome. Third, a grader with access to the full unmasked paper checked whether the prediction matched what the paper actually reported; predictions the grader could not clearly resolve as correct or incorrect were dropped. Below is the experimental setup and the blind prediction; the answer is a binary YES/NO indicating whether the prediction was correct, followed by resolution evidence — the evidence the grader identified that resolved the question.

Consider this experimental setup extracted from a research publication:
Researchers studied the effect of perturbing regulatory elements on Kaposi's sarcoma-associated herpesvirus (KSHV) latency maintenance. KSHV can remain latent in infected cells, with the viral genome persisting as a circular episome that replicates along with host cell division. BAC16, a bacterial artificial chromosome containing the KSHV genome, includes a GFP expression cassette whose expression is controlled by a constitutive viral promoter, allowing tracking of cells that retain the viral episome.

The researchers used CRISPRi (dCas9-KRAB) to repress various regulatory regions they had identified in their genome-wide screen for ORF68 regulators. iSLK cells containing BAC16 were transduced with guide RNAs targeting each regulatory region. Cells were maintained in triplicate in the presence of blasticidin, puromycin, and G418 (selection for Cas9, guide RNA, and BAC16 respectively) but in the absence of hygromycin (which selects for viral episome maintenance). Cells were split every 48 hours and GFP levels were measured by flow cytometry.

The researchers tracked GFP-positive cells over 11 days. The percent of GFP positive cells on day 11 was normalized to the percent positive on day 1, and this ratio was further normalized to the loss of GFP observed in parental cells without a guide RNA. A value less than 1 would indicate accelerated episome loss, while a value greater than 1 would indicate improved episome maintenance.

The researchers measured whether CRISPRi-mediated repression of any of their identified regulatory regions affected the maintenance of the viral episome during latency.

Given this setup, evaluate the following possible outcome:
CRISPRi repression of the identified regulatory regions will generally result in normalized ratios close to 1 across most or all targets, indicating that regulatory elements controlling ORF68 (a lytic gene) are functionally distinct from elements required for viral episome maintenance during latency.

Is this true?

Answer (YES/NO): NO